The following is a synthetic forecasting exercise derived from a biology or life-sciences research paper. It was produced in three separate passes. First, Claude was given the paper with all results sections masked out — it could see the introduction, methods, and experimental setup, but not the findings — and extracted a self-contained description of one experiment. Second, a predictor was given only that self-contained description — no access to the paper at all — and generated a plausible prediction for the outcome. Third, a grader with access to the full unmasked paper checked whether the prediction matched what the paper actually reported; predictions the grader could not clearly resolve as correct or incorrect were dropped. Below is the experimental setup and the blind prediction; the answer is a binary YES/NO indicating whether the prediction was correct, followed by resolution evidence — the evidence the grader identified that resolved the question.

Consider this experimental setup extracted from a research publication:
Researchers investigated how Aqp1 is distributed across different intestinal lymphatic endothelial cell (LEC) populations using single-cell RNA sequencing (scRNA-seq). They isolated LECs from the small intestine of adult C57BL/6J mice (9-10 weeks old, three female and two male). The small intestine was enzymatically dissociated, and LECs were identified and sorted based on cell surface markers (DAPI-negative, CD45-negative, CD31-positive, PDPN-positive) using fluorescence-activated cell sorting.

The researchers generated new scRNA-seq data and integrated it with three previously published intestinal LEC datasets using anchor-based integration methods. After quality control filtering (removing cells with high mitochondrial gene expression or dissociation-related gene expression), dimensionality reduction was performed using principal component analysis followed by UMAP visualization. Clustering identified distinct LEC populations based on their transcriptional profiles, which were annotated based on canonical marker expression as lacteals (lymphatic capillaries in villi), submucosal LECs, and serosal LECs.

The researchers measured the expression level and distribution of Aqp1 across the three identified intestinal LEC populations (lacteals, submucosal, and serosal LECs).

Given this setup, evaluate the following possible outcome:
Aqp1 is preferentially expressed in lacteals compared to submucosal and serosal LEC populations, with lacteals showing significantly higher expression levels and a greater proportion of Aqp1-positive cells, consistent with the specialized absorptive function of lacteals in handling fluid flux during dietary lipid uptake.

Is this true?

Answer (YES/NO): YES